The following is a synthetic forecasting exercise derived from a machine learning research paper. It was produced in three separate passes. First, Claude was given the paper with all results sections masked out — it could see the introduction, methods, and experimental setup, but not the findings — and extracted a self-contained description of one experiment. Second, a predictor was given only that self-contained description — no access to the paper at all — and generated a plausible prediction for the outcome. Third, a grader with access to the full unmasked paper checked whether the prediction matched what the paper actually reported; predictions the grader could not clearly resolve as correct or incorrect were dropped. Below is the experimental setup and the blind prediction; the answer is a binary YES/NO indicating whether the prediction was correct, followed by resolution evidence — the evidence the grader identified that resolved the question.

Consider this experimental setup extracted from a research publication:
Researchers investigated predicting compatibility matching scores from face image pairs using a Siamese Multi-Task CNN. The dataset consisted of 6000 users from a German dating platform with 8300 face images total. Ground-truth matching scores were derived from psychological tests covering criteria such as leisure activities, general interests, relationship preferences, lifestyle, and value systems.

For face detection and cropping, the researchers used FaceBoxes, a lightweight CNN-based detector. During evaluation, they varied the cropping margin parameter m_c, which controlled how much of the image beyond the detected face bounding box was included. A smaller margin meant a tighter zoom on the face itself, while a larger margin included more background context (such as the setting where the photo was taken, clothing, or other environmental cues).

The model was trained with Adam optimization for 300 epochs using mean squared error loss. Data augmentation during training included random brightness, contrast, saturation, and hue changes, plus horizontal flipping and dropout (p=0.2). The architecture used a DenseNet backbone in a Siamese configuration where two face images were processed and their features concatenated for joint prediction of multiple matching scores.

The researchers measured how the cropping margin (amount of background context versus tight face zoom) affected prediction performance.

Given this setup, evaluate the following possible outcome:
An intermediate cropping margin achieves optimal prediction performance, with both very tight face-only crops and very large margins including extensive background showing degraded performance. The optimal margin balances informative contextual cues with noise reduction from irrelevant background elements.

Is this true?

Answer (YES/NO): YES